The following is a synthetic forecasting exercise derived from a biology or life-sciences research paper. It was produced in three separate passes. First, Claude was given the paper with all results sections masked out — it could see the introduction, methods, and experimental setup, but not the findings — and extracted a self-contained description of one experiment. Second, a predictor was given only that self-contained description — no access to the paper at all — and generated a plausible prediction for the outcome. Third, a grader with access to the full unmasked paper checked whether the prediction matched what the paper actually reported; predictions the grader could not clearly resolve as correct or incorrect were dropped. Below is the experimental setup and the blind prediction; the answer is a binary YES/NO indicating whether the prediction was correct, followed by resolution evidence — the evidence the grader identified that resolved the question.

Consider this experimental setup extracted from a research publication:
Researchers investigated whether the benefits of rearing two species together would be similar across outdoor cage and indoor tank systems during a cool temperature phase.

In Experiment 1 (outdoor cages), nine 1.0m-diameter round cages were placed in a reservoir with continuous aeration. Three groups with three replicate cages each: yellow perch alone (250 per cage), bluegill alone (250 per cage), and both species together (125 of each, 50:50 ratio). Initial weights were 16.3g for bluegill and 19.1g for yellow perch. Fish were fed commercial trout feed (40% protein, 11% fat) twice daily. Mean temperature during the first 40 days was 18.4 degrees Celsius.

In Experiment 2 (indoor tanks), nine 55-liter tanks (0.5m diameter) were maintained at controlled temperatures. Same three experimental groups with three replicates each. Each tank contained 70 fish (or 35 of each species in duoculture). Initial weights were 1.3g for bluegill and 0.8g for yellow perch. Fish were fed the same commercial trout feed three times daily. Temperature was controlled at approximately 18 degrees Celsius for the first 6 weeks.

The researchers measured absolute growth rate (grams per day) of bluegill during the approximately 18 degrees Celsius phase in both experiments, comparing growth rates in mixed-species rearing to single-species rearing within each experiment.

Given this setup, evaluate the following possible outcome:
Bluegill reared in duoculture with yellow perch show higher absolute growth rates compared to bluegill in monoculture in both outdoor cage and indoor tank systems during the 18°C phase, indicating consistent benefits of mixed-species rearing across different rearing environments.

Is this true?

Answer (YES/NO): NO